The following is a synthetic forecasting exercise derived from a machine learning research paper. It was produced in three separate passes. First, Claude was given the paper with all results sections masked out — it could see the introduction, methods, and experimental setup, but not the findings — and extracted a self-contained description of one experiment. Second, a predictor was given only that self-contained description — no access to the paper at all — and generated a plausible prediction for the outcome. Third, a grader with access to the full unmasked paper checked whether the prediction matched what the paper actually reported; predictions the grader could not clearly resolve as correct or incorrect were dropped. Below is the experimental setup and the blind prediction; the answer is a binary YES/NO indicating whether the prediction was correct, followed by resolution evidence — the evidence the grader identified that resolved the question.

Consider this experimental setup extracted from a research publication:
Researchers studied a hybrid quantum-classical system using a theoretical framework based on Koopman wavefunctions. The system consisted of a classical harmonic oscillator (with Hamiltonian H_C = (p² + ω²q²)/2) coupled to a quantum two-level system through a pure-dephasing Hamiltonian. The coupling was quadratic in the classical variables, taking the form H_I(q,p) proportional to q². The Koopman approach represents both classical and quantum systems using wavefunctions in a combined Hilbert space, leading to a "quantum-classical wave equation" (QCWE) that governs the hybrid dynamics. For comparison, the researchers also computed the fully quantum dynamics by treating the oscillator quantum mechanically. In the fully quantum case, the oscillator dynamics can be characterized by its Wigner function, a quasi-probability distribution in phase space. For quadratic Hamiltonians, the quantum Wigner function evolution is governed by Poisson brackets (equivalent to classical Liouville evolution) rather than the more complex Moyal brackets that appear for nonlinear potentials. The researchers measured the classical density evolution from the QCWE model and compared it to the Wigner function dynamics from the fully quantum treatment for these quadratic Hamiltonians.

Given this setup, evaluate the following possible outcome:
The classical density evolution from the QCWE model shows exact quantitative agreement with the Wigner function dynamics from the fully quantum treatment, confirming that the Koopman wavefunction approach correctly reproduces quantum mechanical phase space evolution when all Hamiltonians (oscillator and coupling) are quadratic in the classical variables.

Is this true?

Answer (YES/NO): YES